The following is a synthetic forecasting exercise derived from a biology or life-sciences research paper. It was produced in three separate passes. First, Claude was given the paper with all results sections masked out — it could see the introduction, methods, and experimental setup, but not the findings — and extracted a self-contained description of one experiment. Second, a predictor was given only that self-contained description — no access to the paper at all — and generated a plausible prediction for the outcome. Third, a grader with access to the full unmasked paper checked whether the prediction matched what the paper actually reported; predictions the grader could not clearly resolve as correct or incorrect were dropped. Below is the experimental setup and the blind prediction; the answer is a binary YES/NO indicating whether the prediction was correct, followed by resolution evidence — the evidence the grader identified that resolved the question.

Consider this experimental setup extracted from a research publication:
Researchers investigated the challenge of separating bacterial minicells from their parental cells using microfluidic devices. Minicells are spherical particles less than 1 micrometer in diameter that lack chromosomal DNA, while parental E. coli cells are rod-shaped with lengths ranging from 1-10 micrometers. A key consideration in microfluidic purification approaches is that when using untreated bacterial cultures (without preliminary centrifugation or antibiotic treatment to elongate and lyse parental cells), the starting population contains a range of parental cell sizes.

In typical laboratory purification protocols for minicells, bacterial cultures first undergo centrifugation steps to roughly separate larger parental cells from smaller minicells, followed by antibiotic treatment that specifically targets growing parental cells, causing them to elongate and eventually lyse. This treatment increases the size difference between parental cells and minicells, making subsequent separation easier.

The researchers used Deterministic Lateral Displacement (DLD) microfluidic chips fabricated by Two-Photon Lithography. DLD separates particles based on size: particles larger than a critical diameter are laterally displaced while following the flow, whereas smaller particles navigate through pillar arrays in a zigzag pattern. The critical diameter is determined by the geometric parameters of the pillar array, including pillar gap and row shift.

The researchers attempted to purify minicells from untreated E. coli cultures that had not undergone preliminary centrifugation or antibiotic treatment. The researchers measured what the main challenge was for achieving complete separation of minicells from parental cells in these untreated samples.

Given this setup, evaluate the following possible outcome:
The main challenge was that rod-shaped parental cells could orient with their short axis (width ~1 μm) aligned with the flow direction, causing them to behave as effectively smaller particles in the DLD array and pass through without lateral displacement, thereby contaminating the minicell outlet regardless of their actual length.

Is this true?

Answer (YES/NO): NO